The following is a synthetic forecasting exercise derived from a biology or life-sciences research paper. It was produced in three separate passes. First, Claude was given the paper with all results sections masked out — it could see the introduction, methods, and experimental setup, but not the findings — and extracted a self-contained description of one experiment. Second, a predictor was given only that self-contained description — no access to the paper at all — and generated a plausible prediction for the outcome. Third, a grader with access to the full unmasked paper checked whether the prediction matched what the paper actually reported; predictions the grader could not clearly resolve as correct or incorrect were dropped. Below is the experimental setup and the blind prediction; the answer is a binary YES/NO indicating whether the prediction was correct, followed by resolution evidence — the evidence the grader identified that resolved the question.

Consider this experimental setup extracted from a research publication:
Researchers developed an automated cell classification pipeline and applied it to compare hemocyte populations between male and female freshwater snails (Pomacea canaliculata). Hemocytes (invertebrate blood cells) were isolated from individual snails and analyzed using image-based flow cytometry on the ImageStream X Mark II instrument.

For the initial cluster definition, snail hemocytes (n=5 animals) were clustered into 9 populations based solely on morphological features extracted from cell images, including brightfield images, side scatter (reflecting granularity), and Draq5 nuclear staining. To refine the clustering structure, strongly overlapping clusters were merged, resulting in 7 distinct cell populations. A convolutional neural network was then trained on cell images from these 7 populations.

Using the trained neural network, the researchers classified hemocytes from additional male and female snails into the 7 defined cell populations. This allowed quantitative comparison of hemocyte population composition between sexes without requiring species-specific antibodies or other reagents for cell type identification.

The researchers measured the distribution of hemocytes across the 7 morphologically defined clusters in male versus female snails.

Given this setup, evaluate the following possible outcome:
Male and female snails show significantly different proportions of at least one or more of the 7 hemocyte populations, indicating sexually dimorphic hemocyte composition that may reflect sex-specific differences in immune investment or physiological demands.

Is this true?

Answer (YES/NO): YES